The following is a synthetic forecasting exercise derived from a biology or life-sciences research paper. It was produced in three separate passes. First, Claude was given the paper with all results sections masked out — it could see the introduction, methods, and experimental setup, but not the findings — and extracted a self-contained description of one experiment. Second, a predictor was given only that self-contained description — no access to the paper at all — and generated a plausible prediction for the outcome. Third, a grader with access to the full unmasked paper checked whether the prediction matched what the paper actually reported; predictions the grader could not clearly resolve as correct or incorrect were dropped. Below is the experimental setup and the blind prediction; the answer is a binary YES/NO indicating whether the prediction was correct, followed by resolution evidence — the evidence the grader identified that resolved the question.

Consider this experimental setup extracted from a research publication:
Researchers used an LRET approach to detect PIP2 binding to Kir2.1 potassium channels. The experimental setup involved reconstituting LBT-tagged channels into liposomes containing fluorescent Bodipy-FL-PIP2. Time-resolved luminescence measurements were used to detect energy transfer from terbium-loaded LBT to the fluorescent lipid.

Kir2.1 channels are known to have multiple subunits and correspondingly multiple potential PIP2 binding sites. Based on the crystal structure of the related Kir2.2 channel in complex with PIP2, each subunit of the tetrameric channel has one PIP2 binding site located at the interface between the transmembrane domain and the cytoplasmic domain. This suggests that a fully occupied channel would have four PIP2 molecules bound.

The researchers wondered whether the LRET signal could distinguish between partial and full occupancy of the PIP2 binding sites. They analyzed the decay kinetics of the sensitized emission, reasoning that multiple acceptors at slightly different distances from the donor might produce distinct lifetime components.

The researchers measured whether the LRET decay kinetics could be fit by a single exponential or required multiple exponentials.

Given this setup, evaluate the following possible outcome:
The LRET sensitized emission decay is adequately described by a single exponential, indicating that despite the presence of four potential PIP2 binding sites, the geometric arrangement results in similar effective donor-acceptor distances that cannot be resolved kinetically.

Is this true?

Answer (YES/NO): NO